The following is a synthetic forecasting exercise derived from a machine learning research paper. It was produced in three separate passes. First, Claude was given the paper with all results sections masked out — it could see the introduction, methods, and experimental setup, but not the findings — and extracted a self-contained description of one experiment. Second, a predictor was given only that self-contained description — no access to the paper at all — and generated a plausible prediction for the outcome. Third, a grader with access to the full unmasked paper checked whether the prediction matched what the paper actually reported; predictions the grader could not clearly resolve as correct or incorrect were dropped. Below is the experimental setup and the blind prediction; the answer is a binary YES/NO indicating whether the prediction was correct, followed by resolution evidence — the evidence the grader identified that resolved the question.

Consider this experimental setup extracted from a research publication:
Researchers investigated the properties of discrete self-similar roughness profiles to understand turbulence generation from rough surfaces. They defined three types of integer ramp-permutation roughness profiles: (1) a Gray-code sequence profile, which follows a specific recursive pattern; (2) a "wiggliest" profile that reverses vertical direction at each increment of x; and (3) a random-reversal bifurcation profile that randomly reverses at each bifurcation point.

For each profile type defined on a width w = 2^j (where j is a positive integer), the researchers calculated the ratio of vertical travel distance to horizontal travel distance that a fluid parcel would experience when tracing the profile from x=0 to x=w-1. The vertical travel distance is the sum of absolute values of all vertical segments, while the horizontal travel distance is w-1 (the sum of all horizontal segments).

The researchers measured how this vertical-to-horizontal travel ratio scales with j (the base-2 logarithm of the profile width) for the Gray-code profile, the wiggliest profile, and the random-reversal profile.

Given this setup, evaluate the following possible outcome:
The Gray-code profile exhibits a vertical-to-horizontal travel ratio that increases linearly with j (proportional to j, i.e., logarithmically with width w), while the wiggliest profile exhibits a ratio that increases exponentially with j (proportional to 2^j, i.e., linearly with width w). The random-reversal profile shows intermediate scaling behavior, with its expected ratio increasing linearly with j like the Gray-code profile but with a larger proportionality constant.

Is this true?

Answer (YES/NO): NO